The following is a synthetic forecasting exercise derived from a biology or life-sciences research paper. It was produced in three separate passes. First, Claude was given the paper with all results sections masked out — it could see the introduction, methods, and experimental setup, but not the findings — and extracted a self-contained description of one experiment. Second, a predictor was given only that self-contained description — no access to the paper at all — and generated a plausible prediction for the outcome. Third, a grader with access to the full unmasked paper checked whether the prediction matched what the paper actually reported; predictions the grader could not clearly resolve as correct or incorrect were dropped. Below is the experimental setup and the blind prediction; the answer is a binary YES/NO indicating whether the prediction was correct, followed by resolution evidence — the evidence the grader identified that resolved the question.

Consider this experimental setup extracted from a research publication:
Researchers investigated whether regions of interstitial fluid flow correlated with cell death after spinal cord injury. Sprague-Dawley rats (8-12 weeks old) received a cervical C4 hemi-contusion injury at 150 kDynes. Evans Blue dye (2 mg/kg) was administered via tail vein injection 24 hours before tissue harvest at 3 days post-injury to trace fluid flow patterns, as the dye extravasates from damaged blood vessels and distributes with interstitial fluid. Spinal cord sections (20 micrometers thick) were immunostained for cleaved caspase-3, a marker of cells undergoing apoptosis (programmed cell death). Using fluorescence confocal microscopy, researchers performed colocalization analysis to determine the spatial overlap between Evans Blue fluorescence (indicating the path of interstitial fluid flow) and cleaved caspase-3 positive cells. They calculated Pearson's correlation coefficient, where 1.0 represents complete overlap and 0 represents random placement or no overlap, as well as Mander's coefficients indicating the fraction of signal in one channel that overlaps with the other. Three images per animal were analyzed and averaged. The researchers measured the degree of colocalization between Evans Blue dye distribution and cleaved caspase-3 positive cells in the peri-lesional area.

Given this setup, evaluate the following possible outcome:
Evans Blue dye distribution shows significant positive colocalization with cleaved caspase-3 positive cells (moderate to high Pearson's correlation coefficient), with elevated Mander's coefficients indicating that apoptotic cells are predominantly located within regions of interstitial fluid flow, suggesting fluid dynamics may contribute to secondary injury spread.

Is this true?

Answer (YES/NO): YES